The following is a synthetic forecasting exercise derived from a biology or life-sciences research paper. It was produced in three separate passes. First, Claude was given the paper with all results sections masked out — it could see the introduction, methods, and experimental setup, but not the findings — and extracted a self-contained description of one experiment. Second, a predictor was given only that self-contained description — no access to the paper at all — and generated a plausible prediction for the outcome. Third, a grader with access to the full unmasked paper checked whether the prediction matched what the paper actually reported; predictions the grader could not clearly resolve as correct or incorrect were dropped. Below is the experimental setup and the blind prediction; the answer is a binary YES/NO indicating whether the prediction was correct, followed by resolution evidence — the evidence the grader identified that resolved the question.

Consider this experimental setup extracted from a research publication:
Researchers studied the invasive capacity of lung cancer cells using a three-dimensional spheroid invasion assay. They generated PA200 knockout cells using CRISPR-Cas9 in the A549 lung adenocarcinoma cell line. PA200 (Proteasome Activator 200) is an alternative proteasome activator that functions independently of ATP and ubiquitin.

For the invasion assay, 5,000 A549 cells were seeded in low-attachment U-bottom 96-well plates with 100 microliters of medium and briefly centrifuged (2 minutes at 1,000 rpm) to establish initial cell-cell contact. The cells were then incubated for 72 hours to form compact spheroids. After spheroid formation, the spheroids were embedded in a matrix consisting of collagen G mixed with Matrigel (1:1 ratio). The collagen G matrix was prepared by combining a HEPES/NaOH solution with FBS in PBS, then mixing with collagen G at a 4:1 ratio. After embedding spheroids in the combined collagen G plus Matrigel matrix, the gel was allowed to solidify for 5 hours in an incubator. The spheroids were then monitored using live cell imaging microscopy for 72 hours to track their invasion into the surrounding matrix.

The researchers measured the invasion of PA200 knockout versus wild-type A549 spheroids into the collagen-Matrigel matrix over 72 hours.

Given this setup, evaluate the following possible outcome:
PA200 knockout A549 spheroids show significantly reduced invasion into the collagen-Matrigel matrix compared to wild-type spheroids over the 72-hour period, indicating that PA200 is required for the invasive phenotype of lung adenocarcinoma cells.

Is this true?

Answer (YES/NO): YES